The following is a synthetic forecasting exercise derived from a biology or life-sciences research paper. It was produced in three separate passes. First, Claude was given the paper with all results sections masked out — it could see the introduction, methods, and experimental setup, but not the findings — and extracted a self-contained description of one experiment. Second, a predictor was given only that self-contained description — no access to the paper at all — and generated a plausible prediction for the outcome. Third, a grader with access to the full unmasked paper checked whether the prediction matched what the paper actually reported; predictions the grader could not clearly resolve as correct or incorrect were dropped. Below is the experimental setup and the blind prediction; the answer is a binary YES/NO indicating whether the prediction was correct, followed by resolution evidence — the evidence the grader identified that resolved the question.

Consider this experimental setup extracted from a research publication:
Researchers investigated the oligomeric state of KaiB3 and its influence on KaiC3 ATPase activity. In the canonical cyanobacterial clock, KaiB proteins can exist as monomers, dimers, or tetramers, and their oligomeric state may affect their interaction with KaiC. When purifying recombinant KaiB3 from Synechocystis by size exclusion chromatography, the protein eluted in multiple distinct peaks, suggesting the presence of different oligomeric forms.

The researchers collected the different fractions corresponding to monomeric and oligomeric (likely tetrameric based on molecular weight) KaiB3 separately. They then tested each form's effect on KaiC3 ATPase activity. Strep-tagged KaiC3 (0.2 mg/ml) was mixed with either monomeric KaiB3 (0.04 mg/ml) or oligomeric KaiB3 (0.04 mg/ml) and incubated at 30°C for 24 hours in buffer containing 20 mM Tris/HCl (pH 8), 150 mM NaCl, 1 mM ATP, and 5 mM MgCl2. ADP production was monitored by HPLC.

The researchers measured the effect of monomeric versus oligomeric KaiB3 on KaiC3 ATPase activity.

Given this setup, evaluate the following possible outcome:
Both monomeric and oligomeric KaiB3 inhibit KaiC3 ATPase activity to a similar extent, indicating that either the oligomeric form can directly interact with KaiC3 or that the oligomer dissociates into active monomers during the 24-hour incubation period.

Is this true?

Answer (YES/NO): NO